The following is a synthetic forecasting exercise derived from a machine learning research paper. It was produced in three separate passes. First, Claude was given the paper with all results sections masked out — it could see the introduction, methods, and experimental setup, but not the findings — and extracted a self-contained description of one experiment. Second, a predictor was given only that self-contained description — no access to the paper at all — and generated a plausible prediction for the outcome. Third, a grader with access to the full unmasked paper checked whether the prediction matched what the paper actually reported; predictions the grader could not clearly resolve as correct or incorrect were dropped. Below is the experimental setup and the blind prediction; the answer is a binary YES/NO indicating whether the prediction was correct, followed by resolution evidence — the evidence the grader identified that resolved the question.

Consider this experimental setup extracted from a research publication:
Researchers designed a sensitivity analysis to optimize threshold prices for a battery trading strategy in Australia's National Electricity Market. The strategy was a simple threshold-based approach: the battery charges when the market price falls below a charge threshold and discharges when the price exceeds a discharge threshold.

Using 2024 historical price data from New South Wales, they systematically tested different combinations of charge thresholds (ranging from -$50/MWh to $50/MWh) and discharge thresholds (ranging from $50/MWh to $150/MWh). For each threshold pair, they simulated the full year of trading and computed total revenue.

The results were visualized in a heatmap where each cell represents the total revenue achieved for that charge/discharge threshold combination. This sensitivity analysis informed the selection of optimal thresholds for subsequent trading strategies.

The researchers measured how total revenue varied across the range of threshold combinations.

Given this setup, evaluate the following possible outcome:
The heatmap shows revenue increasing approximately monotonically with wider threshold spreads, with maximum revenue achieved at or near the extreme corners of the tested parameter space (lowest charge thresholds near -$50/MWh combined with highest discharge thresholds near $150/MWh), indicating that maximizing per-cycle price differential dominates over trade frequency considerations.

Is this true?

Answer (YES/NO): NO